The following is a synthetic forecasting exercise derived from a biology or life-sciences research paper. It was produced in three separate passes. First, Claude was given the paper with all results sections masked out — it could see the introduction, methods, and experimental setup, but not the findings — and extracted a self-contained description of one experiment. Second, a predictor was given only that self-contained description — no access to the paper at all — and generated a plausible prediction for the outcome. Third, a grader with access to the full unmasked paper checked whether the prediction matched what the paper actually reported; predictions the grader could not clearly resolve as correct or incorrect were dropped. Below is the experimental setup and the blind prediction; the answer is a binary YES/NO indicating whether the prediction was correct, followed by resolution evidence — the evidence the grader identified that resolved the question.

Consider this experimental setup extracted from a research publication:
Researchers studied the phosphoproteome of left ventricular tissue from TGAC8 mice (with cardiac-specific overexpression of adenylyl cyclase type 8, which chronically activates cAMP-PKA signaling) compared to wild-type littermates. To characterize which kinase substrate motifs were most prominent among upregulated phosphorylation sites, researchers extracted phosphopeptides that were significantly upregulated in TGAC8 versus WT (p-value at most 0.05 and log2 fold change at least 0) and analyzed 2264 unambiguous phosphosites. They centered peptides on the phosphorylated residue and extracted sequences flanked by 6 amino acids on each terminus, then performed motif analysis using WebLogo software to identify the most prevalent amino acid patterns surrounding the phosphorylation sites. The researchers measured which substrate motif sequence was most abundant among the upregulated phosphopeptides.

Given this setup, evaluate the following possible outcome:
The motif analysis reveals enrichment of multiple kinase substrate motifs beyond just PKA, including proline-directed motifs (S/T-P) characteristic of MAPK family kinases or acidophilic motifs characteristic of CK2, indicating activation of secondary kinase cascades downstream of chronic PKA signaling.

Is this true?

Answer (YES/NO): YES